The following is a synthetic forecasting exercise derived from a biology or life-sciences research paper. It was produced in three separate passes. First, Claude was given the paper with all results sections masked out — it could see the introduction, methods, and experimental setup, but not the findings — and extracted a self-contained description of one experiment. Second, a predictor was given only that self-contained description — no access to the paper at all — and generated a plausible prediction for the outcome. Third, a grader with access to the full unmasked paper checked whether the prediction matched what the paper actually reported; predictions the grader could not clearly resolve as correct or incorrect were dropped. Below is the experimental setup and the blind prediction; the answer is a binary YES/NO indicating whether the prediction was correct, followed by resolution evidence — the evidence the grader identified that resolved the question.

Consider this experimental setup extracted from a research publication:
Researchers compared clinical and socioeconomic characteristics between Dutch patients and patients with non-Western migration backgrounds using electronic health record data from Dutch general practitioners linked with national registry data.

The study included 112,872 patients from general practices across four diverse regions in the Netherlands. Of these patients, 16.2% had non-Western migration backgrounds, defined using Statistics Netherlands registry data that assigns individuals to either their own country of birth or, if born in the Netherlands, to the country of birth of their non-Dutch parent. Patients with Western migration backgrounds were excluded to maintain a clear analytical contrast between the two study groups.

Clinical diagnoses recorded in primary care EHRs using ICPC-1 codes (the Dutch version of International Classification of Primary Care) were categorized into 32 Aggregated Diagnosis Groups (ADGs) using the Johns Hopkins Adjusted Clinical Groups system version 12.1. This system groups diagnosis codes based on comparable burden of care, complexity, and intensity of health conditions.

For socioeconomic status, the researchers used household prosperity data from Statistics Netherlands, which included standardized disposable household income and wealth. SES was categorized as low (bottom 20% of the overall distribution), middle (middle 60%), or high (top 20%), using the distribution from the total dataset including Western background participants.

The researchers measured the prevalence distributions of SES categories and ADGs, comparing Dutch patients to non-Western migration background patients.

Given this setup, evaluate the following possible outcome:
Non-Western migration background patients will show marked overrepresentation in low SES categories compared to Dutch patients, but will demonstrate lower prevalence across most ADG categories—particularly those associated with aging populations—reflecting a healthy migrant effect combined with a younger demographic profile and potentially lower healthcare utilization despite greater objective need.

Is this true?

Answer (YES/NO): NO